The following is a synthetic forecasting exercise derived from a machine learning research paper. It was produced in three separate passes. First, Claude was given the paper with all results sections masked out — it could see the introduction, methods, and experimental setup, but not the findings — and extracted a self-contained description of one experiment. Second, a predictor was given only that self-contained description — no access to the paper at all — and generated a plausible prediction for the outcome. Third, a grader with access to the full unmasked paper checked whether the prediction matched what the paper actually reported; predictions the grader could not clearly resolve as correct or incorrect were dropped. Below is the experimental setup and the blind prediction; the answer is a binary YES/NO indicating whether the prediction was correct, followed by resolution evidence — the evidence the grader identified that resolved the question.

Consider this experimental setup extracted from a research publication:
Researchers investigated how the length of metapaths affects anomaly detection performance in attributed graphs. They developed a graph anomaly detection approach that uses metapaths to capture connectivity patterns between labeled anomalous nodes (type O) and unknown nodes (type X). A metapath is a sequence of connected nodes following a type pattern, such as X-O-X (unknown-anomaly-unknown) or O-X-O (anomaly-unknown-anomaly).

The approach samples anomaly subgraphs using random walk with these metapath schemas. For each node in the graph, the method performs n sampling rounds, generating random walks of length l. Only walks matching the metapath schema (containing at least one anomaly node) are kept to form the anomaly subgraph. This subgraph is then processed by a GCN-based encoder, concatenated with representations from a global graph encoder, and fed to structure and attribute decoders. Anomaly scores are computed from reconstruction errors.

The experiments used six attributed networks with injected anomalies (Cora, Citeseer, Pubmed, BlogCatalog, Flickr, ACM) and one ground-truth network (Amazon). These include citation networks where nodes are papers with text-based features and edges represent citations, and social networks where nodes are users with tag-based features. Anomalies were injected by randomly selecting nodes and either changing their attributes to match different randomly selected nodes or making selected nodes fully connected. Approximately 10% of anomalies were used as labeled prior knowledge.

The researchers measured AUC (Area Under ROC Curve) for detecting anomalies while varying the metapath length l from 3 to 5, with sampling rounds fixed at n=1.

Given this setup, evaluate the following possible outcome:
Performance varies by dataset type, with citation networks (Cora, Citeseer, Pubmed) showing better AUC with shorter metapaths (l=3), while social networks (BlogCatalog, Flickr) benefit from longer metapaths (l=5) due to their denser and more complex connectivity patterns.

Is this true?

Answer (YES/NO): NO